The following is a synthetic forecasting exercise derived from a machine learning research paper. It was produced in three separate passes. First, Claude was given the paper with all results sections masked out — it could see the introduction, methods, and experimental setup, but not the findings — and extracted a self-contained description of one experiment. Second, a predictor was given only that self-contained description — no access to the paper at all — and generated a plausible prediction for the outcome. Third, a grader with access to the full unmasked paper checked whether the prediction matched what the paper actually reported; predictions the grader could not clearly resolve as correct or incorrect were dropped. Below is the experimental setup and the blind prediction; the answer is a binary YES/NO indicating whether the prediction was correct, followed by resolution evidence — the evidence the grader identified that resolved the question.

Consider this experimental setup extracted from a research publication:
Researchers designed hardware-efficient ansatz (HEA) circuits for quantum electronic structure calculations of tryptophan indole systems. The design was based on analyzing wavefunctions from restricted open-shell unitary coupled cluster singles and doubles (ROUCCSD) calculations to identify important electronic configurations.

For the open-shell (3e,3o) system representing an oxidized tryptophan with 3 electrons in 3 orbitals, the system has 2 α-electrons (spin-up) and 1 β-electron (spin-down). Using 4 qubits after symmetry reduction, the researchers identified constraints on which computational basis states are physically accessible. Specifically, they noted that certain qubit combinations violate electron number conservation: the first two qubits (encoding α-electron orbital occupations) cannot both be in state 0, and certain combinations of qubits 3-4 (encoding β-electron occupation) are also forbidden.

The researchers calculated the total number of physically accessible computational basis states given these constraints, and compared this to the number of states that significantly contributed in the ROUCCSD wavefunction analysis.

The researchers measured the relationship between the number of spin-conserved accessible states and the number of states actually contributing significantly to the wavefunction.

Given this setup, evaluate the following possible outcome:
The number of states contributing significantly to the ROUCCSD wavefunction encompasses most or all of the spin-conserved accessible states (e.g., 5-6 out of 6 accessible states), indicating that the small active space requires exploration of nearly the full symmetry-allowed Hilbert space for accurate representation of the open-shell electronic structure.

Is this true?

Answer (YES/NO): YES